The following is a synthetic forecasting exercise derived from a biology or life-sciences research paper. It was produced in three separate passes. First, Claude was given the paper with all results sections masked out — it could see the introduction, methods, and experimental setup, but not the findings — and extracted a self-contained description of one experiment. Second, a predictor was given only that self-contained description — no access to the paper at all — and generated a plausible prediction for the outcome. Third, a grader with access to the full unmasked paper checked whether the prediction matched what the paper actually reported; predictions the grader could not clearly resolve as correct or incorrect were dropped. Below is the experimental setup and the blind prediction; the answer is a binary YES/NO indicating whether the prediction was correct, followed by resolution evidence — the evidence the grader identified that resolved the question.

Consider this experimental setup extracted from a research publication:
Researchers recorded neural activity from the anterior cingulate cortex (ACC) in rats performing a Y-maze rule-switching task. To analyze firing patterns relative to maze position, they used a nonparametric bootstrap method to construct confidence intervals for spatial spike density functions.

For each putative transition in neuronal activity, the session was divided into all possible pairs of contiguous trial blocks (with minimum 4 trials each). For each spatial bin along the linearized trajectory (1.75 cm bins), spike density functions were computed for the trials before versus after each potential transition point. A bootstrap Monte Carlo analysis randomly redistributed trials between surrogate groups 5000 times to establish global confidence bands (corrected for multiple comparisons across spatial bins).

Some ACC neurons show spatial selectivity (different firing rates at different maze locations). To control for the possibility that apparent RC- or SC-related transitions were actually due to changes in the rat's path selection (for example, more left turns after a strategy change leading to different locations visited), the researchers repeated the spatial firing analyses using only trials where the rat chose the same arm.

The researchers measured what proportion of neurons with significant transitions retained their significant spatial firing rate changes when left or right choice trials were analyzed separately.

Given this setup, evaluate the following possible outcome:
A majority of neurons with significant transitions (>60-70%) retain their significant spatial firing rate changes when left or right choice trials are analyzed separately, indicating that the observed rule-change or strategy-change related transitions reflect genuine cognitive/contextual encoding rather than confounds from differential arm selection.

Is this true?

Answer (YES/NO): YES